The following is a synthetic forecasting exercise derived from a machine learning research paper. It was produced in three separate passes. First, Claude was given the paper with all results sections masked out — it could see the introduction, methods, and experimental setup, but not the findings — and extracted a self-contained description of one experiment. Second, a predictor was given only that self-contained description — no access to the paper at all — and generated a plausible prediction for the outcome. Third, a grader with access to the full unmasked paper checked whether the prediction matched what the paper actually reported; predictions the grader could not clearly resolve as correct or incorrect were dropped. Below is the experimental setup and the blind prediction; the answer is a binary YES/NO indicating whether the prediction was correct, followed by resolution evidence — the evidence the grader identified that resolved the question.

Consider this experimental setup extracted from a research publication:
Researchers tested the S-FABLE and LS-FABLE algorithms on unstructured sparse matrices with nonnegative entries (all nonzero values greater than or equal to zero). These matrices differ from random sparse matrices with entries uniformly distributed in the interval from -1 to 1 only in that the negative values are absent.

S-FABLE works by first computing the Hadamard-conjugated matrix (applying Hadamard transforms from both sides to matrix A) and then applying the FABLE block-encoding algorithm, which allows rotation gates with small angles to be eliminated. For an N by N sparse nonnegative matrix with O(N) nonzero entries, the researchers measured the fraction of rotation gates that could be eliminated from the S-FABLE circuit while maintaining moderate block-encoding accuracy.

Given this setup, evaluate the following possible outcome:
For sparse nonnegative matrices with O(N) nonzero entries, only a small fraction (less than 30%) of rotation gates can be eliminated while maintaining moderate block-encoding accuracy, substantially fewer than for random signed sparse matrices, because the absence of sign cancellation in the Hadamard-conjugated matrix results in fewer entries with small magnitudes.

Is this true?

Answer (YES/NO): YES